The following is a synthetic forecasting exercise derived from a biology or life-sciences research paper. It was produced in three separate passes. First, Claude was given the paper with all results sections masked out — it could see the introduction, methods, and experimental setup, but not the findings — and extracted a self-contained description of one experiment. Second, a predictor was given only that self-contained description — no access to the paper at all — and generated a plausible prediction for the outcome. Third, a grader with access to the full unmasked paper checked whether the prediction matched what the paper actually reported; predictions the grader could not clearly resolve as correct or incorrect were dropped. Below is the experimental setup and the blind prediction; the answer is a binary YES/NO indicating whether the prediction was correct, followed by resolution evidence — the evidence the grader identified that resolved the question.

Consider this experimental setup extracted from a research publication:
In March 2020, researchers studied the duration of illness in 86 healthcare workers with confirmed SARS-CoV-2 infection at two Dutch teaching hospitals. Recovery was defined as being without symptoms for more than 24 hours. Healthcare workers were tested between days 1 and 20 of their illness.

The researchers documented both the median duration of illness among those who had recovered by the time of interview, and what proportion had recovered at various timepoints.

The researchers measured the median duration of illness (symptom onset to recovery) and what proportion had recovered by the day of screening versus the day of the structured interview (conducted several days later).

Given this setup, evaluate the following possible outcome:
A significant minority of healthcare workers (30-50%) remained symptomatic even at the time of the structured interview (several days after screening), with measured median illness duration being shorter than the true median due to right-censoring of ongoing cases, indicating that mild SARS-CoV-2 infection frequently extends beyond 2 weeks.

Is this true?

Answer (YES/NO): NO